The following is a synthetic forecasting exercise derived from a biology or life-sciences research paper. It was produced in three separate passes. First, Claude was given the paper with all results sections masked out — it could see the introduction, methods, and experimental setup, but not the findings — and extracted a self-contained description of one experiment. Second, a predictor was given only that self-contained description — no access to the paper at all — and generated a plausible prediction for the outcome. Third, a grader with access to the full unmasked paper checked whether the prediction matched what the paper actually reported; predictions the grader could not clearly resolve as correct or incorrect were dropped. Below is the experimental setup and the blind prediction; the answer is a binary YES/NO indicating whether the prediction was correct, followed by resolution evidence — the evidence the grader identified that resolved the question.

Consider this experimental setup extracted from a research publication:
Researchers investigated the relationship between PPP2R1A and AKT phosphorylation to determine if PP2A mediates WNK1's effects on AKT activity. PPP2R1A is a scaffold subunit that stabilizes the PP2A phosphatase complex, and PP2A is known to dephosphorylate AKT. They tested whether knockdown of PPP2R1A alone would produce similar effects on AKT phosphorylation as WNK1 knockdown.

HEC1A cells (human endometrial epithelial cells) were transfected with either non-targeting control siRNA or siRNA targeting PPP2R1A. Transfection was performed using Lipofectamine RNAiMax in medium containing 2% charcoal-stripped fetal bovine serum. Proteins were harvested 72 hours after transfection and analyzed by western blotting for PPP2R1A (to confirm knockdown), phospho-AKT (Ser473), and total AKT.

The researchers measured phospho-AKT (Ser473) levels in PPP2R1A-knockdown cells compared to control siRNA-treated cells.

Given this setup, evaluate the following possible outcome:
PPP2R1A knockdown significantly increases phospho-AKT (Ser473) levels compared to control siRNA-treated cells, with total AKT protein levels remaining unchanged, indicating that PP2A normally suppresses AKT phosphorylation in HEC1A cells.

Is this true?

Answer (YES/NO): NO